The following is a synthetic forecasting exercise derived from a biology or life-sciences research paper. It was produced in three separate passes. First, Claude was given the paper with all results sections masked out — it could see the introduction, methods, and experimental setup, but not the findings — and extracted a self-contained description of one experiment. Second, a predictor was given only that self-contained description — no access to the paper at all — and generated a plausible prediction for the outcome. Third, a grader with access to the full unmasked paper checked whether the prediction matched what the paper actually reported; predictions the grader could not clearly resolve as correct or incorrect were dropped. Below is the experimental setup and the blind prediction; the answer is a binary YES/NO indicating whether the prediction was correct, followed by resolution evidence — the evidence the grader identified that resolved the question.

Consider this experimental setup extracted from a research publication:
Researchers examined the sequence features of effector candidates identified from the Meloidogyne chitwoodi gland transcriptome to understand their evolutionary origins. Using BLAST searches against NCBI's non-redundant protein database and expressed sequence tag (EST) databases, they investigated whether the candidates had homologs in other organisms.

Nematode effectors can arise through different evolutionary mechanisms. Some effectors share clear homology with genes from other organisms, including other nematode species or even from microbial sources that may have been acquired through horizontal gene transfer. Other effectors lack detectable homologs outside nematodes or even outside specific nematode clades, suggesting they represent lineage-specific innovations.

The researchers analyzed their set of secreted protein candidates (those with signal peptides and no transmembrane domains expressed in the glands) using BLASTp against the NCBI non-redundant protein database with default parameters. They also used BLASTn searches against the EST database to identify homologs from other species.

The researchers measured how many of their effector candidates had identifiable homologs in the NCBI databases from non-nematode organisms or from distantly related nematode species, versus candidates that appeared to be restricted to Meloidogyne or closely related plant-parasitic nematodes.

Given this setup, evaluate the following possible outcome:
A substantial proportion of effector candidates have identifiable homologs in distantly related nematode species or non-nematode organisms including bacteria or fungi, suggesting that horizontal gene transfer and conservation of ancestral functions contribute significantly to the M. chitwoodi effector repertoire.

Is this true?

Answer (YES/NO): NO